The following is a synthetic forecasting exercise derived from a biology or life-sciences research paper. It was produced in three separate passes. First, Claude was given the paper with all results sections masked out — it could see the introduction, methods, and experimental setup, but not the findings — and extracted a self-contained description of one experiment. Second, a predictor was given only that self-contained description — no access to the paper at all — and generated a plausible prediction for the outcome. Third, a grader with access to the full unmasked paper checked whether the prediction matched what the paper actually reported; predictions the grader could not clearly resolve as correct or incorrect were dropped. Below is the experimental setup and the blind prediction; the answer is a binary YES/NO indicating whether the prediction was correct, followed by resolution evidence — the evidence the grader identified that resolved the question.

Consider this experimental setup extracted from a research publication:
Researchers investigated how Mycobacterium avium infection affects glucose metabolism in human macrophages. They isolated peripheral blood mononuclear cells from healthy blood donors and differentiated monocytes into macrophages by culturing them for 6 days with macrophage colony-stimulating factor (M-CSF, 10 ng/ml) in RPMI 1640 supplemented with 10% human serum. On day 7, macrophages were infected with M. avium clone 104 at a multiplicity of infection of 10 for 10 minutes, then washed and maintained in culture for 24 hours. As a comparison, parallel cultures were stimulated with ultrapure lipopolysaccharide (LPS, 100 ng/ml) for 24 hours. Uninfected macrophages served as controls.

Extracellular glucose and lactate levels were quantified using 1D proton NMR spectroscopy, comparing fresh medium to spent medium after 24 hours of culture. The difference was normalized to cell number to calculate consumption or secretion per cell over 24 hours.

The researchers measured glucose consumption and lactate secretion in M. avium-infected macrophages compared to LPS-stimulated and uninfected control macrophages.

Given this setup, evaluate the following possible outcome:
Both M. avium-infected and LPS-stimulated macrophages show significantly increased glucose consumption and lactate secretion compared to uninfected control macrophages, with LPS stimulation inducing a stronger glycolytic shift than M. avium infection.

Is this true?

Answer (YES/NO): NO